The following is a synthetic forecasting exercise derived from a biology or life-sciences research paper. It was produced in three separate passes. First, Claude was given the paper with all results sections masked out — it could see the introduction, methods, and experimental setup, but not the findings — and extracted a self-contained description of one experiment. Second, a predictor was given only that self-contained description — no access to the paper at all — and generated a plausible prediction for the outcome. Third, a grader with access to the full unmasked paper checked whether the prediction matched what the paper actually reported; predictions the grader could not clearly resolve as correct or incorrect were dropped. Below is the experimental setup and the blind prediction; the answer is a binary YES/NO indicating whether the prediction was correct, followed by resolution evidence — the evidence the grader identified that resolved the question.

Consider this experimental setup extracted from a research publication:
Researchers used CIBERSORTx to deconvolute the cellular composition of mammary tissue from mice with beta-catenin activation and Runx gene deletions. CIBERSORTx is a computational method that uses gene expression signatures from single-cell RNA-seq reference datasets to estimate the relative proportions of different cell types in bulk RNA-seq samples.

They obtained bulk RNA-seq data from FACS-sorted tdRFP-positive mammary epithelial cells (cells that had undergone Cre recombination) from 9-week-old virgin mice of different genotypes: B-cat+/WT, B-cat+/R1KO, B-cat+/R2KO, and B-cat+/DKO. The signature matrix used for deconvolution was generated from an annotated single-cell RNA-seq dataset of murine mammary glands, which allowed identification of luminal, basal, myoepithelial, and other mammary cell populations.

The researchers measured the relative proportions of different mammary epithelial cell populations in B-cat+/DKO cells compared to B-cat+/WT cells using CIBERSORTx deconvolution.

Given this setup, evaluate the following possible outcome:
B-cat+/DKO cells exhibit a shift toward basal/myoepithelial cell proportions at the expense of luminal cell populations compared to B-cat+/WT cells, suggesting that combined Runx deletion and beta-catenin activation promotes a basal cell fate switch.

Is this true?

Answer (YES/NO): NO